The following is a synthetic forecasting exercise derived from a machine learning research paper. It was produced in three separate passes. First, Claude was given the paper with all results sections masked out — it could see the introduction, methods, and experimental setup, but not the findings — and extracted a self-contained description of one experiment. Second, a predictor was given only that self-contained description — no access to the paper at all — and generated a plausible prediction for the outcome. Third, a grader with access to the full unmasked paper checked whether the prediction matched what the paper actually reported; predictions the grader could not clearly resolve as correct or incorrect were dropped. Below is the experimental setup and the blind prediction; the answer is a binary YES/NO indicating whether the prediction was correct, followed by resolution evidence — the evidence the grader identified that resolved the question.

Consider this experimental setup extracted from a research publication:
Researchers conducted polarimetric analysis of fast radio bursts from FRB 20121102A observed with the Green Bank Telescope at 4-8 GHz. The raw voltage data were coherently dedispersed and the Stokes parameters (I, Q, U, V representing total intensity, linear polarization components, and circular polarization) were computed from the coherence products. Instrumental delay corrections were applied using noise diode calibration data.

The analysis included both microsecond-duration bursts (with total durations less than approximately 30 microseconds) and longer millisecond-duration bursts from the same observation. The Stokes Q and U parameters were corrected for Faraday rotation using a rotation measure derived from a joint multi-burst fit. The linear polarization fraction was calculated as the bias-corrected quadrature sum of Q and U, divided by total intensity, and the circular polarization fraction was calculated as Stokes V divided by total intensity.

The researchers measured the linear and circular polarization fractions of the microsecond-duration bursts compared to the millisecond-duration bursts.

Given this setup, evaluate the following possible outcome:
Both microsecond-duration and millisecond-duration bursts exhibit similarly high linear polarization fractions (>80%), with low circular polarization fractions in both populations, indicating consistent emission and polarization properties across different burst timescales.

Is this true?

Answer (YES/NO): YES